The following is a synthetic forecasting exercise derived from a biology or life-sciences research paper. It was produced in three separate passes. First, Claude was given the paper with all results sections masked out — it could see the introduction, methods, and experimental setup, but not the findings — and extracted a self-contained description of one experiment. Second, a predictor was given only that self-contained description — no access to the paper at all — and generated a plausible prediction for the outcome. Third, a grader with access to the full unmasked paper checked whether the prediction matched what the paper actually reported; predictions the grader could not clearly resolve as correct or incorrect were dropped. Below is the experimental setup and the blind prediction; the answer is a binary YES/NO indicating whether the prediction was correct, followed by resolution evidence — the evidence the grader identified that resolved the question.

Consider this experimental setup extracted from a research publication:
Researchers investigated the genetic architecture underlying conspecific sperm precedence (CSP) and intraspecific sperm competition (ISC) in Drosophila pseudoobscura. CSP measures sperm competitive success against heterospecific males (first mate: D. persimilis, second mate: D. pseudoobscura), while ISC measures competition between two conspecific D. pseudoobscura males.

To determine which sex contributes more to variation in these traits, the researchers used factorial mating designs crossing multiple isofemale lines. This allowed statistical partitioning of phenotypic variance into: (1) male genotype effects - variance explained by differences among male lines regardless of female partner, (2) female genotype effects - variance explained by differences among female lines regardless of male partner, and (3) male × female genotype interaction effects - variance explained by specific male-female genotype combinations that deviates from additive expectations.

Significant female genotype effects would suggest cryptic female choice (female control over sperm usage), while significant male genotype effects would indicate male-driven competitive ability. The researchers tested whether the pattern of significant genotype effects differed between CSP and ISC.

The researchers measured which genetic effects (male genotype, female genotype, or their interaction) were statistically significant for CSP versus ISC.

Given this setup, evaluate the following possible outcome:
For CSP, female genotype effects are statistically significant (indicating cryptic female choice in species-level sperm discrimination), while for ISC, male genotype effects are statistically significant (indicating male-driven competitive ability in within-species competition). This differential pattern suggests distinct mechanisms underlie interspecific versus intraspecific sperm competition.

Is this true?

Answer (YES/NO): NO